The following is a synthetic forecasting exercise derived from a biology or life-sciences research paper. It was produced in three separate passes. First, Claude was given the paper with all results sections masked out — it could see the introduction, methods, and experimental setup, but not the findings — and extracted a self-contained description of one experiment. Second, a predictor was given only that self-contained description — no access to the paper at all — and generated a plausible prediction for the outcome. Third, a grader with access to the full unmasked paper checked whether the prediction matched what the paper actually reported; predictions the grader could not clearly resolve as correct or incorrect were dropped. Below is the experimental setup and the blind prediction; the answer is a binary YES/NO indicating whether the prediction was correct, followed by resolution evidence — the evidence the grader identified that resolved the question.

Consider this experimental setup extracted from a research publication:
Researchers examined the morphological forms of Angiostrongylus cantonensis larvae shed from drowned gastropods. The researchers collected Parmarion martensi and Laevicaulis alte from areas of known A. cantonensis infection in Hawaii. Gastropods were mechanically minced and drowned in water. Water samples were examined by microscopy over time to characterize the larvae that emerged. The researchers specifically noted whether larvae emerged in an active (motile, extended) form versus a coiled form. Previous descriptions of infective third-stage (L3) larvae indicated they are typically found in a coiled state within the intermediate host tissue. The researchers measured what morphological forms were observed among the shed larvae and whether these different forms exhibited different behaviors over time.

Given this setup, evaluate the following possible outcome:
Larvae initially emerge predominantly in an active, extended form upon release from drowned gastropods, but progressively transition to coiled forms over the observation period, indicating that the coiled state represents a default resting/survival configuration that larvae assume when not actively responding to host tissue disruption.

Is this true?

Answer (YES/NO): NO